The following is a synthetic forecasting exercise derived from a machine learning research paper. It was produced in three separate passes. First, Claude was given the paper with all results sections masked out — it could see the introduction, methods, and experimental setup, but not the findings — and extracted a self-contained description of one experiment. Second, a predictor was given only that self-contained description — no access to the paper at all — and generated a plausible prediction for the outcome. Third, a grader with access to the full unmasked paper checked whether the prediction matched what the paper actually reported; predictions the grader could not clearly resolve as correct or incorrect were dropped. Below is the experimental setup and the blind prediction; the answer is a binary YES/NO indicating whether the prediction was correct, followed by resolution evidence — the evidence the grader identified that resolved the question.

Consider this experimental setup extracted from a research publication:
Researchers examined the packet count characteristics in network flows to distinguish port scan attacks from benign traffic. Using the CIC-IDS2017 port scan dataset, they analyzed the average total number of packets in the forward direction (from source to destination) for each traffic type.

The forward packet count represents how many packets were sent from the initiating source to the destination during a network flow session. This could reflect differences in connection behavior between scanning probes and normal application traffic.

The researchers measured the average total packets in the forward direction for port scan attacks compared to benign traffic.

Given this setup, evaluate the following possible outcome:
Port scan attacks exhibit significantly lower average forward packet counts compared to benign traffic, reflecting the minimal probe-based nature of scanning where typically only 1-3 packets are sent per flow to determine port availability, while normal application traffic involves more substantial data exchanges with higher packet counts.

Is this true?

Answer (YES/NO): YES